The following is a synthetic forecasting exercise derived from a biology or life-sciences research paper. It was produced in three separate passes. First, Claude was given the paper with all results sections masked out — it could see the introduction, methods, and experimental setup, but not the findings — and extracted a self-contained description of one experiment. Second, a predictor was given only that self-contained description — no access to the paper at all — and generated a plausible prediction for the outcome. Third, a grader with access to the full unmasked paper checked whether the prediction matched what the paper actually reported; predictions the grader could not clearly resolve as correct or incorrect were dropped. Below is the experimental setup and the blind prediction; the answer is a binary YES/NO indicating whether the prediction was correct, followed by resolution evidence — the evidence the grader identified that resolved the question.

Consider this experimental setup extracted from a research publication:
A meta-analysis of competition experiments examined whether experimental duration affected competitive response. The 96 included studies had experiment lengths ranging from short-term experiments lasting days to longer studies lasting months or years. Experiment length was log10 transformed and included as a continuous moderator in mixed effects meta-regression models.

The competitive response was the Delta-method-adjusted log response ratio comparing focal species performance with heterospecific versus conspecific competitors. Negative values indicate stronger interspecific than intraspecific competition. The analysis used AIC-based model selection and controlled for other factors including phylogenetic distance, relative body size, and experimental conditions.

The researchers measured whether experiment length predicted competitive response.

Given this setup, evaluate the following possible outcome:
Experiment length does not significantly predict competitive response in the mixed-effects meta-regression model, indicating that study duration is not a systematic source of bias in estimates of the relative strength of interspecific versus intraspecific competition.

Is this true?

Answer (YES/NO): YES